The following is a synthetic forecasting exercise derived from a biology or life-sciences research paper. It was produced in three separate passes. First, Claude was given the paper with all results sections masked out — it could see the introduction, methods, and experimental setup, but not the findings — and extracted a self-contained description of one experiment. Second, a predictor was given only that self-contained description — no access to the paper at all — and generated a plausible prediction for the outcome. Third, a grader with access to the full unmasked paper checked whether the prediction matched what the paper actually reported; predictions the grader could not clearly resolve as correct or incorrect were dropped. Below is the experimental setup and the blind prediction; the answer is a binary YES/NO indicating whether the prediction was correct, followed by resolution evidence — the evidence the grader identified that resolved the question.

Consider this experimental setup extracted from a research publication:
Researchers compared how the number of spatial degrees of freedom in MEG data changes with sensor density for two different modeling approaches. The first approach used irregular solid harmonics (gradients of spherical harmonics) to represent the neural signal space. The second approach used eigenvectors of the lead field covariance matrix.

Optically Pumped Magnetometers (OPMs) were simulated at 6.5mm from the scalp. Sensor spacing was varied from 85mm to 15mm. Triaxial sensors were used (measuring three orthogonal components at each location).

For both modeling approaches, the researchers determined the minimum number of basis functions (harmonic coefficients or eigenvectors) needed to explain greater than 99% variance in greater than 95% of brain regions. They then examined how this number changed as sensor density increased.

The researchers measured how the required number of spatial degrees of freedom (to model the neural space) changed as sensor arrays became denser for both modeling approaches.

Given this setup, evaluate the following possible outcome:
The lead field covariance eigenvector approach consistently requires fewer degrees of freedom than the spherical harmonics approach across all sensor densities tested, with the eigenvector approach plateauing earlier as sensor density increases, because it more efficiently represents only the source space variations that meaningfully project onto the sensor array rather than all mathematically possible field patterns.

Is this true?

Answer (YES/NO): NO